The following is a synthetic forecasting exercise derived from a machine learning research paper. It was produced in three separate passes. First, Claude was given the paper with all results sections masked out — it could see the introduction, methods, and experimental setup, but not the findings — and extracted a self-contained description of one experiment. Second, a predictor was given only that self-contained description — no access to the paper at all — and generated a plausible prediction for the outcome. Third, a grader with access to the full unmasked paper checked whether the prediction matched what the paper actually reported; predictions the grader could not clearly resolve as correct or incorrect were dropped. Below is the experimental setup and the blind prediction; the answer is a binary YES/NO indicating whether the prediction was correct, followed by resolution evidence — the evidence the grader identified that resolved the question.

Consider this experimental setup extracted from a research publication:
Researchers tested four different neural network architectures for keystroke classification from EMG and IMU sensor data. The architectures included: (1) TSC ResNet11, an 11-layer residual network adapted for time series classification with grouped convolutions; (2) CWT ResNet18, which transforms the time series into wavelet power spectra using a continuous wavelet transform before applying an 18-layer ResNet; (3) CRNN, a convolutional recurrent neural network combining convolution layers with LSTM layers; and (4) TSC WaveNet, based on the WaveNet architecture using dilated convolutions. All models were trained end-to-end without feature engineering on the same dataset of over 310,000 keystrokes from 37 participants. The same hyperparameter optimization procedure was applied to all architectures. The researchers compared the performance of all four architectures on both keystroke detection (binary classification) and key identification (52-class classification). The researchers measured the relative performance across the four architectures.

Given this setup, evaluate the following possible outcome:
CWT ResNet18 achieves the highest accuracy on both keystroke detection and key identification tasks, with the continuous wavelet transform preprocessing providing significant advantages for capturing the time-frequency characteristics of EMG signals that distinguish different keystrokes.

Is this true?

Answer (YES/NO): NO